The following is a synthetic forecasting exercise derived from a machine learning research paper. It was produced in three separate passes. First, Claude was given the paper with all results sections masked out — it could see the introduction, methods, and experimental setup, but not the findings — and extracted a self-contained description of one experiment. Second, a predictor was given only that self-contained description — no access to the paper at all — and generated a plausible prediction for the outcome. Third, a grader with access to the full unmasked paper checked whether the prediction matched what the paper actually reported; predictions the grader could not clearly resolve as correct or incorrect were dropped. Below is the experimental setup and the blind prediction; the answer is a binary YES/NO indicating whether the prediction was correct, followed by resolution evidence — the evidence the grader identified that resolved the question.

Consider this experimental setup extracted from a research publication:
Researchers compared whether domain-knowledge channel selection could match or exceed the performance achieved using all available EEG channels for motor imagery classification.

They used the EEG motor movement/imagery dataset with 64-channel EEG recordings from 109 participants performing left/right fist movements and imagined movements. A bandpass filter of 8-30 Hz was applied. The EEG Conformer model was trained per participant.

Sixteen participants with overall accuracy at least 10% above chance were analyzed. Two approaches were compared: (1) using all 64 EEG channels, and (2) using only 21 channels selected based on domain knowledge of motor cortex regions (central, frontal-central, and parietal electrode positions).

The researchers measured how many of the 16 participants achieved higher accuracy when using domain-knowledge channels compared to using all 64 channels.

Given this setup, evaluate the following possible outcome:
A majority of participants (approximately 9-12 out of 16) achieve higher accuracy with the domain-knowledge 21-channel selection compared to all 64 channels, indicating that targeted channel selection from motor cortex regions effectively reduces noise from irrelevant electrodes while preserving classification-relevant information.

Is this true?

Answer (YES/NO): NO